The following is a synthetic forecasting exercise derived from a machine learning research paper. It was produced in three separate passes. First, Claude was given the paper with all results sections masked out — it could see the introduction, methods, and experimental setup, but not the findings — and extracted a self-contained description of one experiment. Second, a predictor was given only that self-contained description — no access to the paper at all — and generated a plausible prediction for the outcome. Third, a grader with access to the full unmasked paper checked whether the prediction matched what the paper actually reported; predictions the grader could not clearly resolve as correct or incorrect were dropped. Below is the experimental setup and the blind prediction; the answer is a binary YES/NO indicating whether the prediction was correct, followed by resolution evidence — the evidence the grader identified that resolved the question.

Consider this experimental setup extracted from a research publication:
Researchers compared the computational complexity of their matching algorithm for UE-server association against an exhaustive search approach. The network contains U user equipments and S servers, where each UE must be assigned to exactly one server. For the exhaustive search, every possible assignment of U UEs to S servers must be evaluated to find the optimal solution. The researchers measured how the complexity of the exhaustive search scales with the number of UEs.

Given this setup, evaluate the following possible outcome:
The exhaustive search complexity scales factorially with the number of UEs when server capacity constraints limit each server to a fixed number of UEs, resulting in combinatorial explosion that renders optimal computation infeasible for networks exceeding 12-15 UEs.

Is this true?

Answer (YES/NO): NO